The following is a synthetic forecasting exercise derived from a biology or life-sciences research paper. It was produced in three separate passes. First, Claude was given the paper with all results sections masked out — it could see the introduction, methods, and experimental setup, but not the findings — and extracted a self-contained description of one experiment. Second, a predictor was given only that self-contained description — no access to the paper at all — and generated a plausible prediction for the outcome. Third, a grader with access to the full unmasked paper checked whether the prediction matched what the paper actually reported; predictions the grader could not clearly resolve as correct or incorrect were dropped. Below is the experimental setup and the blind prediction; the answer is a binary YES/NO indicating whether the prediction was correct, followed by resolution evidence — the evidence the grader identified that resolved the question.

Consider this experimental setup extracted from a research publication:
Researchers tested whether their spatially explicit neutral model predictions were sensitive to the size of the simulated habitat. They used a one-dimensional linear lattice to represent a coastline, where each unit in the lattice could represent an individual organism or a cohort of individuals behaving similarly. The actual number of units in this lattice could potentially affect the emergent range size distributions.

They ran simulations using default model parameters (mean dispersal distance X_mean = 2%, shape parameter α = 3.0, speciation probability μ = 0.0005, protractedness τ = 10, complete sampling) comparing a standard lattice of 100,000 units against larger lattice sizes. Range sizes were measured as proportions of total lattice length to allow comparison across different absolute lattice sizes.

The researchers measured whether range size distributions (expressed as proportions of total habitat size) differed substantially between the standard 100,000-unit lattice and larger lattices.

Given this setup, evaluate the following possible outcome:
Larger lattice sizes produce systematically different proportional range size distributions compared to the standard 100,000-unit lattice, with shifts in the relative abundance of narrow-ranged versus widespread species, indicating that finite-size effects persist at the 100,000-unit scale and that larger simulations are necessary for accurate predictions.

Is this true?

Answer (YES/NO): NO